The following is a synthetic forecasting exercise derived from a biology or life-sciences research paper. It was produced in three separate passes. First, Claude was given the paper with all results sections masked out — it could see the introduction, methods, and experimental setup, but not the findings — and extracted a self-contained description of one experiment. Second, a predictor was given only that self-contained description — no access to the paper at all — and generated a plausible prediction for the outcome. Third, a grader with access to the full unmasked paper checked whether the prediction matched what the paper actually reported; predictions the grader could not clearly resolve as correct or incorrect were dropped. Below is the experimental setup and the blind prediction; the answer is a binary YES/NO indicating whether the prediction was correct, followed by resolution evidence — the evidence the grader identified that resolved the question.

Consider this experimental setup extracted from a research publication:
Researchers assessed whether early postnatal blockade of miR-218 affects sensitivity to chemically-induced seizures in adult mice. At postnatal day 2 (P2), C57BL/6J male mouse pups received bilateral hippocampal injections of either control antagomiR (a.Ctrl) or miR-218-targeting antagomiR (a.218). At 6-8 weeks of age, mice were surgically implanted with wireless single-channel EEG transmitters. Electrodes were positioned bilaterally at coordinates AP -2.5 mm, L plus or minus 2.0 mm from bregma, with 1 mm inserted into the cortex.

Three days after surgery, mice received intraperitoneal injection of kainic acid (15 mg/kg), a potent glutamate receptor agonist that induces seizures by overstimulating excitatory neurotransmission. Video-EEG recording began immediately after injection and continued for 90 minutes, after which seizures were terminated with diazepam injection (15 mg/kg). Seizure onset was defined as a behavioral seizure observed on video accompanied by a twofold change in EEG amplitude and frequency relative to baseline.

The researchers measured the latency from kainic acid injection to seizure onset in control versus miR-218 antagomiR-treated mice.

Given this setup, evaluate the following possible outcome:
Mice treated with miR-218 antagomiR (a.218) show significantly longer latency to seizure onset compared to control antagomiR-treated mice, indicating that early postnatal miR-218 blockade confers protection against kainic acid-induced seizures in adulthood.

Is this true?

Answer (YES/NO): NO